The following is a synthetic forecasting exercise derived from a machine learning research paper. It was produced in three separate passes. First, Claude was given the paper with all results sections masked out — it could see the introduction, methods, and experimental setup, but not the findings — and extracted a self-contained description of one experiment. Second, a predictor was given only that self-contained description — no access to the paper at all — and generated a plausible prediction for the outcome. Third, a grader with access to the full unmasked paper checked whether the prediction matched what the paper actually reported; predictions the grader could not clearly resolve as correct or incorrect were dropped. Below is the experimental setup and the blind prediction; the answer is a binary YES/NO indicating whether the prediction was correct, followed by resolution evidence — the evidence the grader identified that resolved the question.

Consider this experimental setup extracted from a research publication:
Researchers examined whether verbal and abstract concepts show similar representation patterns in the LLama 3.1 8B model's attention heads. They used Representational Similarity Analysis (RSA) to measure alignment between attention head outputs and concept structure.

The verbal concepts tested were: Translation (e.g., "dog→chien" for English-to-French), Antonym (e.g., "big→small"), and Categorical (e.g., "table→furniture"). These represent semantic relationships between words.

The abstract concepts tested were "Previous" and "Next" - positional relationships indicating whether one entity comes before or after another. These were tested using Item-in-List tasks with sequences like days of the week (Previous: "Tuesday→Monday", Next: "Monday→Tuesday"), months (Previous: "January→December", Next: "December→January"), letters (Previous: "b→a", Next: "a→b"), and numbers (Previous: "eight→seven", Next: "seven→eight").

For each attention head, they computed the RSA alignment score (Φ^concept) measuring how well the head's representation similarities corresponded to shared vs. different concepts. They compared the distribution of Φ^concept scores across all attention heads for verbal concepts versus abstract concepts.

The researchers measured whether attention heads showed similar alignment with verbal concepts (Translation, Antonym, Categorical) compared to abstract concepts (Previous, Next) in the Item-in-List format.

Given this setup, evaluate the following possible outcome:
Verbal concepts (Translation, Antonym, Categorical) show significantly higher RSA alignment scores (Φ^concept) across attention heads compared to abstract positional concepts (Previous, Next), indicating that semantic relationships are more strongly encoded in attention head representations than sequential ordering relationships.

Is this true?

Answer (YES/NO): YES